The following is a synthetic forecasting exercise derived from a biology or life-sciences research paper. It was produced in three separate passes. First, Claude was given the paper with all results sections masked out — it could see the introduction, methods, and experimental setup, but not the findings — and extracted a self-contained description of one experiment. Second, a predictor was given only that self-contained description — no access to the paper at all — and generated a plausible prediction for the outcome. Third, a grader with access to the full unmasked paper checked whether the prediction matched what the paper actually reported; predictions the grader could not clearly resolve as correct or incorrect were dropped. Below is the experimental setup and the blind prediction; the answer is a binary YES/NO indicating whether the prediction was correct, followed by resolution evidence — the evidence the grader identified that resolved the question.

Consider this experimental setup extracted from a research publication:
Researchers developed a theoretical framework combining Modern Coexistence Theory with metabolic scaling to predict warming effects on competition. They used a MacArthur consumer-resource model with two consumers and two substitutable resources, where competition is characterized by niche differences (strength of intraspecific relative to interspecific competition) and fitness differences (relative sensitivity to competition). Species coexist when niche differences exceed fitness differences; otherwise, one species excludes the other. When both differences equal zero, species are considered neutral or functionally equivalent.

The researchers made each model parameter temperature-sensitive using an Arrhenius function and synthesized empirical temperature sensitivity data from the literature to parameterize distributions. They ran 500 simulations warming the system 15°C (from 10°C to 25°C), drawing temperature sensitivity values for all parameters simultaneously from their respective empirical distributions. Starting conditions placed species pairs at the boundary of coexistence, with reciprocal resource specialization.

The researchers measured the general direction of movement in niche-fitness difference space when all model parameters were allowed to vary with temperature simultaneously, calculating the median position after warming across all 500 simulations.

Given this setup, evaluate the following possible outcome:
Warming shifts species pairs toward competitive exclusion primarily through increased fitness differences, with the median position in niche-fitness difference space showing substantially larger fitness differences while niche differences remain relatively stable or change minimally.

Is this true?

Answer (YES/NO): NO